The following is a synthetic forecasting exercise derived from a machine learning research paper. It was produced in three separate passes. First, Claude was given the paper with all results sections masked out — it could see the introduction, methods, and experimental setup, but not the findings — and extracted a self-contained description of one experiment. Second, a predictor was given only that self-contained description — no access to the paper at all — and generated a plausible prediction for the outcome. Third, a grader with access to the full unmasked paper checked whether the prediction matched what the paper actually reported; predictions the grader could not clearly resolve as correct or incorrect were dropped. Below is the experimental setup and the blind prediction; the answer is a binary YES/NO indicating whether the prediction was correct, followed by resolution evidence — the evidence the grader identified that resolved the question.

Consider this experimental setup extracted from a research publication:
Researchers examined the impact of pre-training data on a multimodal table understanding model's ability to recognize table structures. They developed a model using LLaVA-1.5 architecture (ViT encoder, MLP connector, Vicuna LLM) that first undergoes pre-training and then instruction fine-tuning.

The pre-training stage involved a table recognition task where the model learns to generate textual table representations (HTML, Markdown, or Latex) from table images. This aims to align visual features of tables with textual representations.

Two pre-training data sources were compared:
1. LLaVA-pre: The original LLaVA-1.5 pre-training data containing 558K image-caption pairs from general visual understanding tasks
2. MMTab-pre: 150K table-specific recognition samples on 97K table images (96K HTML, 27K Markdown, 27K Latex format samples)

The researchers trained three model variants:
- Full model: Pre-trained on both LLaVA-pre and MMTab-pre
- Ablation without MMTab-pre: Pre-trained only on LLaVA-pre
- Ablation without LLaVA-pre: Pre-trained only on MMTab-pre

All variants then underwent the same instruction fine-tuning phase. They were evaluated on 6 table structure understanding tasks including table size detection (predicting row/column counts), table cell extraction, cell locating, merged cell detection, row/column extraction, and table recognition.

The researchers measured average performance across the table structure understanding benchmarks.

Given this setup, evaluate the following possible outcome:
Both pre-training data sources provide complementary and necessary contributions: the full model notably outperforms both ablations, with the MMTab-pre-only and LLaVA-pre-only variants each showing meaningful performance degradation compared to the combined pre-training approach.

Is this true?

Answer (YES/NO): YES